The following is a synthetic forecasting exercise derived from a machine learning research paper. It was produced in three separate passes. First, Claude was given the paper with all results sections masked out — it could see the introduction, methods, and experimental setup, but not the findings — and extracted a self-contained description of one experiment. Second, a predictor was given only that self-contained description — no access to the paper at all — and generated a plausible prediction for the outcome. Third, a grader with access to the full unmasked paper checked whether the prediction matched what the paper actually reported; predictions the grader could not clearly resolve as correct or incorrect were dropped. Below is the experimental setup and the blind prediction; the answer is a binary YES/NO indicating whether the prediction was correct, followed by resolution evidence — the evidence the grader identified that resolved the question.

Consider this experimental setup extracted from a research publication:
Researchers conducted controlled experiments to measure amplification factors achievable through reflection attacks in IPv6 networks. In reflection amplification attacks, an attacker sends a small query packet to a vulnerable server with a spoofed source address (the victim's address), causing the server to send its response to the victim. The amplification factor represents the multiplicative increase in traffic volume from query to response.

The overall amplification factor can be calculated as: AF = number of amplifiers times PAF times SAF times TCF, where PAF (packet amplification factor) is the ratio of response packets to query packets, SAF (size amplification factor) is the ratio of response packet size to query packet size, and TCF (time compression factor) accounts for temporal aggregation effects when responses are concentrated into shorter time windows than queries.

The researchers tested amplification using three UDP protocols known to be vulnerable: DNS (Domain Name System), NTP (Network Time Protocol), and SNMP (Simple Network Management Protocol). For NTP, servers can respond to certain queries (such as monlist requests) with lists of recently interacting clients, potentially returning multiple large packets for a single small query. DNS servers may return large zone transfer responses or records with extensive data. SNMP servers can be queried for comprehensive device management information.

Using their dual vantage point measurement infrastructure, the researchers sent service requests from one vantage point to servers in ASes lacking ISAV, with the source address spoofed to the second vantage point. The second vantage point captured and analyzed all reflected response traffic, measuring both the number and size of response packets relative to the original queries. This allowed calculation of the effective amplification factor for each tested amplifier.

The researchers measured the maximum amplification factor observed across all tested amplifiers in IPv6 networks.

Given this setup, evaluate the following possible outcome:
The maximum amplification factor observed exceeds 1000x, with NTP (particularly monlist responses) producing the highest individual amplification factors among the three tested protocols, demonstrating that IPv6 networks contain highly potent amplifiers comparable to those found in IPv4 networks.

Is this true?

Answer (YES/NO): YES